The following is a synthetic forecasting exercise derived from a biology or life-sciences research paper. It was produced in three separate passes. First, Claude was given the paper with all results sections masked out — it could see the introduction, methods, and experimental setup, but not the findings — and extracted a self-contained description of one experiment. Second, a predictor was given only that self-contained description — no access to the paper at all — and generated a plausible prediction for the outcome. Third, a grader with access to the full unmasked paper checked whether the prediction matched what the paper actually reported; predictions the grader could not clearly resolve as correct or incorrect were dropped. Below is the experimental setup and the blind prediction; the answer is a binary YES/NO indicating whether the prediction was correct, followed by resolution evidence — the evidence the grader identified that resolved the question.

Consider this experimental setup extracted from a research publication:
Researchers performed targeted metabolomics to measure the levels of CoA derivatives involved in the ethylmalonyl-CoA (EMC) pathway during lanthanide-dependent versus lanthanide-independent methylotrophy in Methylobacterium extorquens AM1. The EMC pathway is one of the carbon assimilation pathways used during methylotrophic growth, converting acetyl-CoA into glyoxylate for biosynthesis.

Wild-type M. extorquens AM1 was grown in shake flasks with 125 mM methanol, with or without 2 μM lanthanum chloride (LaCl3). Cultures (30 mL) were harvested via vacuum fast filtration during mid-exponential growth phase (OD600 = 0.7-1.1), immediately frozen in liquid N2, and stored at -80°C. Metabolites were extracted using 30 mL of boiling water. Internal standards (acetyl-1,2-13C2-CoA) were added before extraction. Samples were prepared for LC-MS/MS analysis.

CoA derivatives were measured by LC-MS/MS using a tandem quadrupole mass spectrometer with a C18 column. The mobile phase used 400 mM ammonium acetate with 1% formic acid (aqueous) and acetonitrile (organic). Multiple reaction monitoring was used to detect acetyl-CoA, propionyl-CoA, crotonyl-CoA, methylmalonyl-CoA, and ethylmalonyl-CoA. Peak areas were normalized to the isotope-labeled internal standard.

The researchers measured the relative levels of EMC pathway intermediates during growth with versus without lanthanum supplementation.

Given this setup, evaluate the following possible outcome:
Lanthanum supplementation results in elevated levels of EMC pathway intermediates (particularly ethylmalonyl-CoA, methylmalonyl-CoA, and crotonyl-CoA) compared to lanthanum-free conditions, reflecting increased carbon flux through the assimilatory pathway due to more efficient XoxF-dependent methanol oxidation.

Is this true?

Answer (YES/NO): NO